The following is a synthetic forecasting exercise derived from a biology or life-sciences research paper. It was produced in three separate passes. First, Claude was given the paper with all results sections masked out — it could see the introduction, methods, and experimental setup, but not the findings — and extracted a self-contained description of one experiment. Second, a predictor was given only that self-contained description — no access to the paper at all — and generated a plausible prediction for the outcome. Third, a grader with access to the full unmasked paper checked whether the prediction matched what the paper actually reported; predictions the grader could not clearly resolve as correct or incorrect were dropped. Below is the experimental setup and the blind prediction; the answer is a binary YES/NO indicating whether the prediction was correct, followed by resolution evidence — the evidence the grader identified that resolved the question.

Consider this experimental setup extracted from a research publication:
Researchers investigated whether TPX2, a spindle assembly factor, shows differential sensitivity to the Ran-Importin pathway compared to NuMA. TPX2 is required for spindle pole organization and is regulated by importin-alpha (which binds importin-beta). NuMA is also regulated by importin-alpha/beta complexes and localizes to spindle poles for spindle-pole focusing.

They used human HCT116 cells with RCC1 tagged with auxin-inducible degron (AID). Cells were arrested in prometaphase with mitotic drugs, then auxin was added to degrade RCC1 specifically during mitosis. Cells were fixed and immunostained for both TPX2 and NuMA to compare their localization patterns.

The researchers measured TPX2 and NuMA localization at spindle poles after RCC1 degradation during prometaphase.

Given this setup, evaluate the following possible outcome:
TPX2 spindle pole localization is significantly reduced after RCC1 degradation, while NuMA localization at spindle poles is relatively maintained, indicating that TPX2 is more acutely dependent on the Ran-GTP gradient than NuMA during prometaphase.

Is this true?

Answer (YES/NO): NO